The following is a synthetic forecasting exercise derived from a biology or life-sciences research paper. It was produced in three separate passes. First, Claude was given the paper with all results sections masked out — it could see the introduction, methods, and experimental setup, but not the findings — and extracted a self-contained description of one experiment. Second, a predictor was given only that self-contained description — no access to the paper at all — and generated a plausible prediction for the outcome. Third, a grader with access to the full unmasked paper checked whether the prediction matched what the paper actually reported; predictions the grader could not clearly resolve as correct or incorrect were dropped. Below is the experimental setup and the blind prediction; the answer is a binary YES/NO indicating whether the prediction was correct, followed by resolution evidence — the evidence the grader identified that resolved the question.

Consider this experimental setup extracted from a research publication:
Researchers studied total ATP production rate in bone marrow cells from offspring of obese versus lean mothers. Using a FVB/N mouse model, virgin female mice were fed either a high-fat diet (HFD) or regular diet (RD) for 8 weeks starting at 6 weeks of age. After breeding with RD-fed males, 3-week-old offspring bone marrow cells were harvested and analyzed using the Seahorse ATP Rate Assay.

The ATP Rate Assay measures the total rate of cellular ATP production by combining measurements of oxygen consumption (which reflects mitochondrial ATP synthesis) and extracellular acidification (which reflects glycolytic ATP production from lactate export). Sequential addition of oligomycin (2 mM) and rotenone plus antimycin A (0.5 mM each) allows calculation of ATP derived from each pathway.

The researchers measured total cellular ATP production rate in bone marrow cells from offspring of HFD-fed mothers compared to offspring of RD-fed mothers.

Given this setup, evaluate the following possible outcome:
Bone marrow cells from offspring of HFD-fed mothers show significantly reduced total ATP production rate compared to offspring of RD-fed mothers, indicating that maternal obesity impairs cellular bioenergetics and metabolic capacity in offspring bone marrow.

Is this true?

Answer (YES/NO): NO